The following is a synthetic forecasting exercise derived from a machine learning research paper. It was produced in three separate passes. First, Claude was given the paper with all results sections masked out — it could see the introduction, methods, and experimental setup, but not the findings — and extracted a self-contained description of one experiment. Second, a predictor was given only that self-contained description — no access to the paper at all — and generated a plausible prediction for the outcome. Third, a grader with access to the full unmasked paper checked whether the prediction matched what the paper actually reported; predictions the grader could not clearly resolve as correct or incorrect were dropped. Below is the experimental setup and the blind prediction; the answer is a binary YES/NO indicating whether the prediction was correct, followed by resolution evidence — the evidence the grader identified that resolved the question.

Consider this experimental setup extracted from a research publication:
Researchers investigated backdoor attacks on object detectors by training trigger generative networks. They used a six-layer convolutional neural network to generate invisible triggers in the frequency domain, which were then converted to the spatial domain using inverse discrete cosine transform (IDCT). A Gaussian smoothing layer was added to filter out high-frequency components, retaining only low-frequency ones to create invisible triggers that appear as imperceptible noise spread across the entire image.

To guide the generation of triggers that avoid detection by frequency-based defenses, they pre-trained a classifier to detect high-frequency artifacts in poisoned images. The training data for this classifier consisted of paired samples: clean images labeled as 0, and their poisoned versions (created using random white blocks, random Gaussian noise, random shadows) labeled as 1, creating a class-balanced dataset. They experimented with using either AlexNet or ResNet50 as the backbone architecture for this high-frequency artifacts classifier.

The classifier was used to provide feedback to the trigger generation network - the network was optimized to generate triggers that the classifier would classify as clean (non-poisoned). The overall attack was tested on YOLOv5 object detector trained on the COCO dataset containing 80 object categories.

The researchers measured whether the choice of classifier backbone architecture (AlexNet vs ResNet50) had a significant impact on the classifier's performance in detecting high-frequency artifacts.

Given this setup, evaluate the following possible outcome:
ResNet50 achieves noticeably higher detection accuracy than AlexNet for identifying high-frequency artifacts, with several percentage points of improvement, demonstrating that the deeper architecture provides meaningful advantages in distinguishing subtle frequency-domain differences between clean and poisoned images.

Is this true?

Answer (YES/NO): NO